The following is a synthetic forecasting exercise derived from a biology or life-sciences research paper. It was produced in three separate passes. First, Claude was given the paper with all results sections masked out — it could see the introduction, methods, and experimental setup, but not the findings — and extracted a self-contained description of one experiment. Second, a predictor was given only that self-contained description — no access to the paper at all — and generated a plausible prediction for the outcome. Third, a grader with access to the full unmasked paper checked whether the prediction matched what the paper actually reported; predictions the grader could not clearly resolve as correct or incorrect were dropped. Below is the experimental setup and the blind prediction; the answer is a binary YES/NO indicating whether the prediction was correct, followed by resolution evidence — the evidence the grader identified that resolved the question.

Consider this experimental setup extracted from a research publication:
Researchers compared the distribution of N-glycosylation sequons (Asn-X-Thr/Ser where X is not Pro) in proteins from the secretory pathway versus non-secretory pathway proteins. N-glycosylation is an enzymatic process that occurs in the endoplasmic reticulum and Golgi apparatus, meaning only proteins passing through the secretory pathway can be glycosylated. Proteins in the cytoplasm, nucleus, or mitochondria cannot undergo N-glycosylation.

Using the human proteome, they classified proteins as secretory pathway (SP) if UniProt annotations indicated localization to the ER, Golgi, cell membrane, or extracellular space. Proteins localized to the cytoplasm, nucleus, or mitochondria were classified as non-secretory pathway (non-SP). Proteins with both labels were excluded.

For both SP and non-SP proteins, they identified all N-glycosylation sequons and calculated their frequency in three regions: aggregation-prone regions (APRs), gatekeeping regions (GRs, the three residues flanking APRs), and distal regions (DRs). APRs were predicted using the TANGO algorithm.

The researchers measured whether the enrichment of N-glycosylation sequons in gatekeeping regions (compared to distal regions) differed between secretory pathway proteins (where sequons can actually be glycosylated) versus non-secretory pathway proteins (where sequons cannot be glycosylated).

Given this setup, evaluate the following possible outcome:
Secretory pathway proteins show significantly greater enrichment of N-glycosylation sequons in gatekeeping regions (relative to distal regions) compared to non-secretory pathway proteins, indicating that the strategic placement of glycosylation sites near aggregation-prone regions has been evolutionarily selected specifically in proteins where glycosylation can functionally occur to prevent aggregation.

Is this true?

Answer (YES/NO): YES